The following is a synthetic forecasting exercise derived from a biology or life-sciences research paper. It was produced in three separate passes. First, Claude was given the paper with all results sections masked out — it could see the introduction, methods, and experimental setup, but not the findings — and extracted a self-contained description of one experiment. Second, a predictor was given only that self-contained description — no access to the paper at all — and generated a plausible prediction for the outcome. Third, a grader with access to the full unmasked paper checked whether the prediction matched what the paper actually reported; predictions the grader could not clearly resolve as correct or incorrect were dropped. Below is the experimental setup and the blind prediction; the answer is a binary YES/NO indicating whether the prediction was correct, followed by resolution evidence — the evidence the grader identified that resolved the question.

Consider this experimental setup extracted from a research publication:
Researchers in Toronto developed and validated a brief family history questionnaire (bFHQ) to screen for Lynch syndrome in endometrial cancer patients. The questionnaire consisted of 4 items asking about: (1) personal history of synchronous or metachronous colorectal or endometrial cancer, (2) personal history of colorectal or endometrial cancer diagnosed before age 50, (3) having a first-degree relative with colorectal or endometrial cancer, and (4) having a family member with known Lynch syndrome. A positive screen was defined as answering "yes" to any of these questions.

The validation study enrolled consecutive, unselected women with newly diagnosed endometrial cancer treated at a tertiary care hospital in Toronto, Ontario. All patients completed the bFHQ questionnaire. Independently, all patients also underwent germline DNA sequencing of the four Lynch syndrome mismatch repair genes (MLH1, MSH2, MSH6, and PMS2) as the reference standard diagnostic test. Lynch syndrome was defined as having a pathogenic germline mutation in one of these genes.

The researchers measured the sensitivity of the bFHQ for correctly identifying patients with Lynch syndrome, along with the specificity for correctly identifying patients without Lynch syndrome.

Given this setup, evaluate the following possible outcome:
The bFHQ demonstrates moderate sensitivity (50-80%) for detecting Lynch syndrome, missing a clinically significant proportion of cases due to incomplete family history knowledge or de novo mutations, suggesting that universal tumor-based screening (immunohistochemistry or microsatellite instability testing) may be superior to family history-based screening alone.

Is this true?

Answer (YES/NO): NO